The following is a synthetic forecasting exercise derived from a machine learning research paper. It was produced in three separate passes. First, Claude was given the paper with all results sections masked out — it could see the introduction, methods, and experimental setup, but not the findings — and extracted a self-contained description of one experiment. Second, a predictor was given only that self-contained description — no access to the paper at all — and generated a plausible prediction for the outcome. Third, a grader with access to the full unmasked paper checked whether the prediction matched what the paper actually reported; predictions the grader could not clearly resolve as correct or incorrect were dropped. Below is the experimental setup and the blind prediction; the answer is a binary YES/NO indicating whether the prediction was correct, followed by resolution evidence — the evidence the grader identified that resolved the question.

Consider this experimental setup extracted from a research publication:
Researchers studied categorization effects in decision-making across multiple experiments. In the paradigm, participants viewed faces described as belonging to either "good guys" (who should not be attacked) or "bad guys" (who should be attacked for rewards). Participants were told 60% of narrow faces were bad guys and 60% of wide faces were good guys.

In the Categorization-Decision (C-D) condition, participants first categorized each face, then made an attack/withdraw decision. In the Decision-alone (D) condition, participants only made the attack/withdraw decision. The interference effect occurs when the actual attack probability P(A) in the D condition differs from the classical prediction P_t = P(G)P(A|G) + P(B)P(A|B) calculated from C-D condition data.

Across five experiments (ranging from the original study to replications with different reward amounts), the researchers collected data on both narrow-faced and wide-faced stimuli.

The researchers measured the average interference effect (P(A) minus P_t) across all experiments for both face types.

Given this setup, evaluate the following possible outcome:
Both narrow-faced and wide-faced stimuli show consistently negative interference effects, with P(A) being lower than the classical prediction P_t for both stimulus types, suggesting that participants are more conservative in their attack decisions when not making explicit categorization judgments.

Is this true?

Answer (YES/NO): NO